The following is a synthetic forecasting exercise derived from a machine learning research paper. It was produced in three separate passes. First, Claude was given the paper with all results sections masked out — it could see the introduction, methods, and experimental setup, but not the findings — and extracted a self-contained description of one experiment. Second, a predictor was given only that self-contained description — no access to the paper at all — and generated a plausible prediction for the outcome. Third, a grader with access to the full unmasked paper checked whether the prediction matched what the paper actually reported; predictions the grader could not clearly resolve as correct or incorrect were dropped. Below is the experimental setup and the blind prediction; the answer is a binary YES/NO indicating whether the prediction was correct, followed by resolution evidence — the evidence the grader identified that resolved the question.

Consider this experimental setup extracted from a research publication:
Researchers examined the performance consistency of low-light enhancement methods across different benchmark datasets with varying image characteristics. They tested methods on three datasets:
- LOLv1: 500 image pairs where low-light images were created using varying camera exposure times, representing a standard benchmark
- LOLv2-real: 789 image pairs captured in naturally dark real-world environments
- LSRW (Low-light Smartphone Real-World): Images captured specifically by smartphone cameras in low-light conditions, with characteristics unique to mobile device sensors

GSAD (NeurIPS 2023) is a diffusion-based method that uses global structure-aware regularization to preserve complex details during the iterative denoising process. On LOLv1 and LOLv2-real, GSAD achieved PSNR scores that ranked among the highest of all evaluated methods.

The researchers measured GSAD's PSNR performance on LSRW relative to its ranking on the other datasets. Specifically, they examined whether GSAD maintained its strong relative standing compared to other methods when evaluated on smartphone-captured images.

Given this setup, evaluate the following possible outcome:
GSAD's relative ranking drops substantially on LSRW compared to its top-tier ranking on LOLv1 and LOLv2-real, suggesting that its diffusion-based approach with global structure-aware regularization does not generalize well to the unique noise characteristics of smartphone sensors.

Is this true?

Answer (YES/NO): NO